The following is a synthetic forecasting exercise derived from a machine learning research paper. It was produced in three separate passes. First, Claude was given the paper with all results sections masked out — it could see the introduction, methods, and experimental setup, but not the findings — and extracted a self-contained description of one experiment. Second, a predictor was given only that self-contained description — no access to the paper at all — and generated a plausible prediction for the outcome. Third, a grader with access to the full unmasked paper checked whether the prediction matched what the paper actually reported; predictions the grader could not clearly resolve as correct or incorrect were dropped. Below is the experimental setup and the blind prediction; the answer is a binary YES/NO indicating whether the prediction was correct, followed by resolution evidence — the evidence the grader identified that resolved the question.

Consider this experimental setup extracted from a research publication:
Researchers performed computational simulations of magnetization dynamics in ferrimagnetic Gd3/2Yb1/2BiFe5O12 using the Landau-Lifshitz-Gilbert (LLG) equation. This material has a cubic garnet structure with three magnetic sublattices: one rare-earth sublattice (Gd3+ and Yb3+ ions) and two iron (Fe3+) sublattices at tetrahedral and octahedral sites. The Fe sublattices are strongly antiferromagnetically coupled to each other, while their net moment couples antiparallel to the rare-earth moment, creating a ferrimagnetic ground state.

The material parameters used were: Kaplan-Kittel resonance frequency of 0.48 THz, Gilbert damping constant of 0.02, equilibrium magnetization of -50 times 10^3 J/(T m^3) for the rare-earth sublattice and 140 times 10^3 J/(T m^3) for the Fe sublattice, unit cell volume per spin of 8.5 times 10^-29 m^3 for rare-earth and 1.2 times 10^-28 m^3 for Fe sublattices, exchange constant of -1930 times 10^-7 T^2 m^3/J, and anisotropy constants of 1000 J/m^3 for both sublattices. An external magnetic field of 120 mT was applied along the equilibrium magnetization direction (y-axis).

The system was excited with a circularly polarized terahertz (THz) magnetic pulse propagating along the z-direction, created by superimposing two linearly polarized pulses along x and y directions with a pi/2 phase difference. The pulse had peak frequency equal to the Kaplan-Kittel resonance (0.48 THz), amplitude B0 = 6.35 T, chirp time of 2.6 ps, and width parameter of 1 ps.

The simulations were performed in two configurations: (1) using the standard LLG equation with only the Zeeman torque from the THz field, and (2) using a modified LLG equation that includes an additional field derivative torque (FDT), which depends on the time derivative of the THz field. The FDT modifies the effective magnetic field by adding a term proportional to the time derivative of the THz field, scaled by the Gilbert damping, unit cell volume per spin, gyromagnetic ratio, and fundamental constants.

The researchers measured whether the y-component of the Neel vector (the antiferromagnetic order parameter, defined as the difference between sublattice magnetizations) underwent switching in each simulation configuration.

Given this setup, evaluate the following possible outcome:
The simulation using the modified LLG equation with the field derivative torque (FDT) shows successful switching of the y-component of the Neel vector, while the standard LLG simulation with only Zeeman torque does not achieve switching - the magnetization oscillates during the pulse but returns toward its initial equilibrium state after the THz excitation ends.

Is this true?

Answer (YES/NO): YES